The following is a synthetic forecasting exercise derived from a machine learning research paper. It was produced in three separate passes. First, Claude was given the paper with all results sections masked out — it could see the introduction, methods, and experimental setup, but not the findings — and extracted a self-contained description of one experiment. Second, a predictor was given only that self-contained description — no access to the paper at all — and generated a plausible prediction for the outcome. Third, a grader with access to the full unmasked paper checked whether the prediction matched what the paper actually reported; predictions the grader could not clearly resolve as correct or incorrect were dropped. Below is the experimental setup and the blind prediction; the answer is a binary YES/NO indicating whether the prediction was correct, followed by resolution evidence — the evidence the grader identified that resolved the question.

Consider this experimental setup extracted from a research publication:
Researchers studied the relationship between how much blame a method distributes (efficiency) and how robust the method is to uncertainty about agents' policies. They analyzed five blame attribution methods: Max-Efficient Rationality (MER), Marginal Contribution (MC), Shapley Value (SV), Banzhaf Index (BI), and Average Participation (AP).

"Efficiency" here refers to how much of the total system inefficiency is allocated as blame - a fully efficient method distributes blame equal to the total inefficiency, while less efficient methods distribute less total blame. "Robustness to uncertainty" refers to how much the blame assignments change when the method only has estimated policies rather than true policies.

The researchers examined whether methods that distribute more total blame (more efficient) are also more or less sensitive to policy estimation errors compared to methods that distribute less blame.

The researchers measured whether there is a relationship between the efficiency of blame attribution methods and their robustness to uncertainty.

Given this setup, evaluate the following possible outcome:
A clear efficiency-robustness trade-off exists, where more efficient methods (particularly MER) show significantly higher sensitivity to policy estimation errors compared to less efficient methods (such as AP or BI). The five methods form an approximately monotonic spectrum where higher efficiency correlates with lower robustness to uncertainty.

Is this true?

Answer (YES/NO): NO